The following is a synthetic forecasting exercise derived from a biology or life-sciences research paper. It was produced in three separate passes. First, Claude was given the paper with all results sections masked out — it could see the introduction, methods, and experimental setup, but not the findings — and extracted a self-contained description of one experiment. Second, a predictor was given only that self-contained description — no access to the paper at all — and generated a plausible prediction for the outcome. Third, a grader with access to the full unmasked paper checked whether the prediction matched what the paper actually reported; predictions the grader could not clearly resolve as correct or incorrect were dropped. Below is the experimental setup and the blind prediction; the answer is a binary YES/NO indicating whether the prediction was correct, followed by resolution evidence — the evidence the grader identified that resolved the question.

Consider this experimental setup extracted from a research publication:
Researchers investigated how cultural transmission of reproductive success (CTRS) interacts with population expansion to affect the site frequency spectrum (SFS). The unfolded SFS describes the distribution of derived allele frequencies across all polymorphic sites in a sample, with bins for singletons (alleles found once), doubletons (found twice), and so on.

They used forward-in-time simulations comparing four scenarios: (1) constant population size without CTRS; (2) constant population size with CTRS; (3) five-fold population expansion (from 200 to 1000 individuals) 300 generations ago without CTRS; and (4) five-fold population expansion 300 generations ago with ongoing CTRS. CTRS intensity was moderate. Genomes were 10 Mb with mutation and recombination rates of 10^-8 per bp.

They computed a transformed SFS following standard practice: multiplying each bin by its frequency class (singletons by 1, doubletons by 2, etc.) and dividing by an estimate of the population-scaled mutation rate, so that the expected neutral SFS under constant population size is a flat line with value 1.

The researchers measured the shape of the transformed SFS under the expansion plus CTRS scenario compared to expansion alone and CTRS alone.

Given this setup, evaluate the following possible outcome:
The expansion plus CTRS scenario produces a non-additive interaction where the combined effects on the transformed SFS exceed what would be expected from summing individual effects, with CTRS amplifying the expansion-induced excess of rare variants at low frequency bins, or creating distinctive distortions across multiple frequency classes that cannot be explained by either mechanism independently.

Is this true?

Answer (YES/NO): NO